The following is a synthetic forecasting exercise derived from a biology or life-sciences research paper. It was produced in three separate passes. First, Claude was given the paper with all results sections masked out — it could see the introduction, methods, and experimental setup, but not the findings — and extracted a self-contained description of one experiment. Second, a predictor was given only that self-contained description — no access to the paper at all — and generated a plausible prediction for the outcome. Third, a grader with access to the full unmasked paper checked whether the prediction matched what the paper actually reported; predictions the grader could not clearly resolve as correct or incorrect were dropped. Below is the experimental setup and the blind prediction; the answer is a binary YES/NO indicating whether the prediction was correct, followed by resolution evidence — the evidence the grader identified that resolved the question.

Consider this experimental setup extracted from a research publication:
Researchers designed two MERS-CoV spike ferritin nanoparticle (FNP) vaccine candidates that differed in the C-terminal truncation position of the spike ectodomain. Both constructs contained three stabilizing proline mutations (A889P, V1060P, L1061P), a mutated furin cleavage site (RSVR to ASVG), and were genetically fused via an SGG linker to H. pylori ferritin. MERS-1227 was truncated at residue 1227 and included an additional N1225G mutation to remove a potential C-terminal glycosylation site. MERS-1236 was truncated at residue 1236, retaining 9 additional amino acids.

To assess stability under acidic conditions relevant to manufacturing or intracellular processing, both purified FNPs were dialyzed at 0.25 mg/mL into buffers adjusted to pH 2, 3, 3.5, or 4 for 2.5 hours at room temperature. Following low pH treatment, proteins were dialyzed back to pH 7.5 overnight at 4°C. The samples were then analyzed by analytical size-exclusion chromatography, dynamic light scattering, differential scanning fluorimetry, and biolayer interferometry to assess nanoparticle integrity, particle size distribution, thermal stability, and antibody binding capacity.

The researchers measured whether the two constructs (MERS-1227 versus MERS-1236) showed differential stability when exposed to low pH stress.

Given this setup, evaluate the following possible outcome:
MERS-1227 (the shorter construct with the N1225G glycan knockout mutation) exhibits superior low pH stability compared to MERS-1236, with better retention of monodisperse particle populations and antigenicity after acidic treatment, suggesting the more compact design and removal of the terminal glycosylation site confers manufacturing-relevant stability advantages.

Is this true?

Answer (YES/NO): NO